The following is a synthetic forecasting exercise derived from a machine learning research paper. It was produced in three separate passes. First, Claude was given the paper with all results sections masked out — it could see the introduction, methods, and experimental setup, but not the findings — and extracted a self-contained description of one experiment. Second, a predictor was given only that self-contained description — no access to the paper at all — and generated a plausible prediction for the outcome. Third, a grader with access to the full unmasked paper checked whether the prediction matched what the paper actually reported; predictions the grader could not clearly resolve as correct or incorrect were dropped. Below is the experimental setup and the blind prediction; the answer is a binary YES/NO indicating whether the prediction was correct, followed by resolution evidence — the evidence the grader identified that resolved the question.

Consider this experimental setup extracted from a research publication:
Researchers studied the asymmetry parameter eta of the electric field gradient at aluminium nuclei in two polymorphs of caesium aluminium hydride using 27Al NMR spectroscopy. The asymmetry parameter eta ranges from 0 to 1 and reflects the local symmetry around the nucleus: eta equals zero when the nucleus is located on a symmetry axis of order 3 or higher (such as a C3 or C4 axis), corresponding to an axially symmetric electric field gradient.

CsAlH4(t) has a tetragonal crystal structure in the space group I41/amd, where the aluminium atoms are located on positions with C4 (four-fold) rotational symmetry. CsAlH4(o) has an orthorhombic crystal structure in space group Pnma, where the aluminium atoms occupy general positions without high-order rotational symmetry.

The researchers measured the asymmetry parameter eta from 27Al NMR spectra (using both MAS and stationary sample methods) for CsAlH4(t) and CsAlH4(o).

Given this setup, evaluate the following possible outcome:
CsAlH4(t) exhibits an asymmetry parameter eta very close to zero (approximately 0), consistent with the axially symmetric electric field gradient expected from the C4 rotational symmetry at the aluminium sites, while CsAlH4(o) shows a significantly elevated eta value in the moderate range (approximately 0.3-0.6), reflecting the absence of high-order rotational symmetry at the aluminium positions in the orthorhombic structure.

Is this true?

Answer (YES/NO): YES